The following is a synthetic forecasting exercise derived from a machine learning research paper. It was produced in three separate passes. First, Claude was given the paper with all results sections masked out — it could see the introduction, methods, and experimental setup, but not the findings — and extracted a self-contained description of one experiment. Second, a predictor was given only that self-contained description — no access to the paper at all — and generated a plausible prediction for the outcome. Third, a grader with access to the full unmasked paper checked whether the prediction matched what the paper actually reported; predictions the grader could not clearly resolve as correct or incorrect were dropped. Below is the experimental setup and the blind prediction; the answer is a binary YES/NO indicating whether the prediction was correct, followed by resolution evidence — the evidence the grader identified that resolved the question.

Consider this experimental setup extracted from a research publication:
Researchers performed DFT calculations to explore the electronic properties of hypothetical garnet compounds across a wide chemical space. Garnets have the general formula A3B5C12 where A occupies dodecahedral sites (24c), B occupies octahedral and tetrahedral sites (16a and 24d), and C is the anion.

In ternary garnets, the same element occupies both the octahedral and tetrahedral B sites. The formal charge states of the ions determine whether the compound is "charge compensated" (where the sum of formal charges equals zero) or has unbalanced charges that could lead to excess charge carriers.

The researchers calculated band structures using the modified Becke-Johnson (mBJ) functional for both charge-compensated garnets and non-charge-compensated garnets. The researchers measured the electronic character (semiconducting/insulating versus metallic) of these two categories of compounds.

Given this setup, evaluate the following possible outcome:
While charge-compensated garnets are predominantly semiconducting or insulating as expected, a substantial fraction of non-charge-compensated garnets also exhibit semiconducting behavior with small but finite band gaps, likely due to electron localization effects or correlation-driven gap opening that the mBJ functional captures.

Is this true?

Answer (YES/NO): NO